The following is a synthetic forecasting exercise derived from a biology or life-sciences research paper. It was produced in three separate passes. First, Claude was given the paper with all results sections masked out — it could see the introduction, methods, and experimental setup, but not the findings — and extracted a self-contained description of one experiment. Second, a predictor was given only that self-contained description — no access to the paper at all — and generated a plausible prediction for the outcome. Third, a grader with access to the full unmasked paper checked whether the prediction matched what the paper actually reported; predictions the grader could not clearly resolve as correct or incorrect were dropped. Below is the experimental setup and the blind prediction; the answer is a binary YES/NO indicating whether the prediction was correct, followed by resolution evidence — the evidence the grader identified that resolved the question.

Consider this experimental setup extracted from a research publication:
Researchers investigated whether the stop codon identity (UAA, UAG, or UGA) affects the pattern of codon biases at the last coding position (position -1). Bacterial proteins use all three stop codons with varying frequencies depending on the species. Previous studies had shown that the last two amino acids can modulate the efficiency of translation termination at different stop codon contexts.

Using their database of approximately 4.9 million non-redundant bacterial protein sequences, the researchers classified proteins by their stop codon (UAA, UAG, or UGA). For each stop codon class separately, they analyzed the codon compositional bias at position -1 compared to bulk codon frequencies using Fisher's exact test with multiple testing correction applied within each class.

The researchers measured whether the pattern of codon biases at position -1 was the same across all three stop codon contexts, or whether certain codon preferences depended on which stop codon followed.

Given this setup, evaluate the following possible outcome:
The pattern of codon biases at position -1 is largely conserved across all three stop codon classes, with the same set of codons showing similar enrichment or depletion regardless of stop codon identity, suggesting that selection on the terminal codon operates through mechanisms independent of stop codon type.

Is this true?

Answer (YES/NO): NO